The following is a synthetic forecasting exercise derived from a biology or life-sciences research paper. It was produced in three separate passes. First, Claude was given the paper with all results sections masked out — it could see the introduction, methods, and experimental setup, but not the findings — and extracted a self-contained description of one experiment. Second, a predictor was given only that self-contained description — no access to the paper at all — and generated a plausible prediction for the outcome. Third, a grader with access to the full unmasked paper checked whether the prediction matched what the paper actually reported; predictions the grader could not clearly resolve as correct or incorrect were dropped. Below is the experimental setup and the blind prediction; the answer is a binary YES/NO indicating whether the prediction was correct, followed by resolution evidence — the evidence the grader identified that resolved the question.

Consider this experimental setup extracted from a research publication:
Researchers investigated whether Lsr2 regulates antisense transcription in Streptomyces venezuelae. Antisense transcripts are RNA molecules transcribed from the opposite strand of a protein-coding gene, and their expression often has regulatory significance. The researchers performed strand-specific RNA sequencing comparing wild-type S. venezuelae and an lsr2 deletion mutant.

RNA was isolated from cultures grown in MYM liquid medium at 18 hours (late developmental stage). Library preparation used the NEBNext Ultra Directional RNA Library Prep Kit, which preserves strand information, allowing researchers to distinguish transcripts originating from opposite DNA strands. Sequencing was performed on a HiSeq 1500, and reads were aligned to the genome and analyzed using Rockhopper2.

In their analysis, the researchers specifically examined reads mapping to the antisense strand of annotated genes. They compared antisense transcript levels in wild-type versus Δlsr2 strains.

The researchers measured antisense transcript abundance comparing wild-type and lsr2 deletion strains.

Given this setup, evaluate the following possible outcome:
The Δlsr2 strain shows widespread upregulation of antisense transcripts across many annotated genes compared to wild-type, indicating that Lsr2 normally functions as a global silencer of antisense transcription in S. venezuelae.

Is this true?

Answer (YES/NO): NO